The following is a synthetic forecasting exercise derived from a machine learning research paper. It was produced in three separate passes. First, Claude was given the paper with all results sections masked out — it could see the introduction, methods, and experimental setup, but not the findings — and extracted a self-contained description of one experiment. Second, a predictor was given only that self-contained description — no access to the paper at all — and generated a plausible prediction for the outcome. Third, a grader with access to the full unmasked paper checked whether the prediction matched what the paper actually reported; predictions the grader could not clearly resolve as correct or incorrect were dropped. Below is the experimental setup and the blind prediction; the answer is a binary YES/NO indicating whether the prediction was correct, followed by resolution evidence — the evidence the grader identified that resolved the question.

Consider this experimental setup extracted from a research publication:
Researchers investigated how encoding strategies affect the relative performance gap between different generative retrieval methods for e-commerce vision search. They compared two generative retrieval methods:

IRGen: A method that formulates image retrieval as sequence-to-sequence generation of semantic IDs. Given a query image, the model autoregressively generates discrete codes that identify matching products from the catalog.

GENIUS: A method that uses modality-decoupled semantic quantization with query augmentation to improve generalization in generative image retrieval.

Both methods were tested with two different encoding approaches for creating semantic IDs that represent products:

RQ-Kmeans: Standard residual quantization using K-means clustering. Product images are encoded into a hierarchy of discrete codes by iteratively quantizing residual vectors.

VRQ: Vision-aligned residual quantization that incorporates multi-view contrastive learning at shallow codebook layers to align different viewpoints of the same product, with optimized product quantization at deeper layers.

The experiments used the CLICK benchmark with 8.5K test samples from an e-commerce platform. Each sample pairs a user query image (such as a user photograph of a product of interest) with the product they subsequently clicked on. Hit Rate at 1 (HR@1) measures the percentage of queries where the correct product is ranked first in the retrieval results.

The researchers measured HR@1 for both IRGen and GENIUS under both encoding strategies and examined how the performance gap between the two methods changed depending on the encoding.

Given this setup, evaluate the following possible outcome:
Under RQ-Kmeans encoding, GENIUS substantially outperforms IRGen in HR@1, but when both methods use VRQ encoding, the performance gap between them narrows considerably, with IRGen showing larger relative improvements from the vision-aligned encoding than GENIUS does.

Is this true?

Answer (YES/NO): YES